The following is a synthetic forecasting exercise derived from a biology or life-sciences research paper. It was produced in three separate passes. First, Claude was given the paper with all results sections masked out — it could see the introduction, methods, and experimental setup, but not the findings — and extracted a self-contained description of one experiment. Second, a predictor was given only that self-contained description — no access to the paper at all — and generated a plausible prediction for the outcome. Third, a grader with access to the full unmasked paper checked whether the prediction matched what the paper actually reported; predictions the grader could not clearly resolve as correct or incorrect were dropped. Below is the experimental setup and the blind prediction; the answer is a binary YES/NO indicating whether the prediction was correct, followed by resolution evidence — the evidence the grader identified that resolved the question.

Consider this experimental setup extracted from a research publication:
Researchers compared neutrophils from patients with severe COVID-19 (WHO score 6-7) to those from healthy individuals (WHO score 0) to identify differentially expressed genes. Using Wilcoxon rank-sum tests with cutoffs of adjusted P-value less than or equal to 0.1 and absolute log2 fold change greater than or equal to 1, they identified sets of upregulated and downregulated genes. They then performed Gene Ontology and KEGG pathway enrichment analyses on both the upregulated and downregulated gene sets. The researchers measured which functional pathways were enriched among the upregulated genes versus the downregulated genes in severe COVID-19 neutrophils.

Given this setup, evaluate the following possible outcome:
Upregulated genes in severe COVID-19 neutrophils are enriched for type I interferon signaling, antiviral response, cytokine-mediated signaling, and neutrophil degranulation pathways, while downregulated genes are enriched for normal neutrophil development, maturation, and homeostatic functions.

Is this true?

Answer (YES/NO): NO